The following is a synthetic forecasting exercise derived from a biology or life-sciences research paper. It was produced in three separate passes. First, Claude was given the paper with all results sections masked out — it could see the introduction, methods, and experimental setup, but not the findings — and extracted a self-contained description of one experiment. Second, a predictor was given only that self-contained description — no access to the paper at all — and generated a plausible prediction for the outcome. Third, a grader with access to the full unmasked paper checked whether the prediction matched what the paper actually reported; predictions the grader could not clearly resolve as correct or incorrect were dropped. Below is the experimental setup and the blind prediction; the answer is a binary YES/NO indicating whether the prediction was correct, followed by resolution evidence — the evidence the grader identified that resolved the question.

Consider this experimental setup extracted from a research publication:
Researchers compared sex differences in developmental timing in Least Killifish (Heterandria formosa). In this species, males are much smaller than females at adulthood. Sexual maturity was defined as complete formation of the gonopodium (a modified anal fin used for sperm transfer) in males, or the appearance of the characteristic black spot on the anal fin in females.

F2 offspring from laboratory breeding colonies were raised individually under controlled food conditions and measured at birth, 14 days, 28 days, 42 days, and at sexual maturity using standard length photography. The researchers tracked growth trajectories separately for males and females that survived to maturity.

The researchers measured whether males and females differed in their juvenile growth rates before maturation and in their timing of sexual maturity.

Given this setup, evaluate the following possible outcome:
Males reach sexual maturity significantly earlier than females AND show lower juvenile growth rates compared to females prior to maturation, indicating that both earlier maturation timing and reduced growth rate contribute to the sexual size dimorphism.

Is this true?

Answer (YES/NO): NO